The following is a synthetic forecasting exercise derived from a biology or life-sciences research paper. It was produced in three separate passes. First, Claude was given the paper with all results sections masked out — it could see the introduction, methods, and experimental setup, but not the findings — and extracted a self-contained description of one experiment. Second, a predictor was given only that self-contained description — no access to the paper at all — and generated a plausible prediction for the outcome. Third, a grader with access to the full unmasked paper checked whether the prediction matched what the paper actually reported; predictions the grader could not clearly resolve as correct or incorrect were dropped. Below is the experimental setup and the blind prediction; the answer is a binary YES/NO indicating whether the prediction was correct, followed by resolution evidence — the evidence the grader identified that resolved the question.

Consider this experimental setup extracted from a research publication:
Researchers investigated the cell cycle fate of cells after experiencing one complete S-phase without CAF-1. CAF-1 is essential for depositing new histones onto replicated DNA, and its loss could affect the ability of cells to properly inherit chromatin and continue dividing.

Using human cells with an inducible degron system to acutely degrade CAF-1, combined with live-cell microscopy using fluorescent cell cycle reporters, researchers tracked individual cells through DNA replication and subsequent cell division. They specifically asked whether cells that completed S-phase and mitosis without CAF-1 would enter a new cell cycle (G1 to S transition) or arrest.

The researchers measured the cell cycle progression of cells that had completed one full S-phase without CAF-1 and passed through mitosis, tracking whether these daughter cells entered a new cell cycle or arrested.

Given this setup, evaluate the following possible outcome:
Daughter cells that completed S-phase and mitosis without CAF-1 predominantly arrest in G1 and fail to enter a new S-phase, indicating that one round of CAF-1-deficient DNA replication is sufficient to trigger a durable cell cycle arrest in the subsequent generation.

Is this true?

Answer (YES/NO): YES